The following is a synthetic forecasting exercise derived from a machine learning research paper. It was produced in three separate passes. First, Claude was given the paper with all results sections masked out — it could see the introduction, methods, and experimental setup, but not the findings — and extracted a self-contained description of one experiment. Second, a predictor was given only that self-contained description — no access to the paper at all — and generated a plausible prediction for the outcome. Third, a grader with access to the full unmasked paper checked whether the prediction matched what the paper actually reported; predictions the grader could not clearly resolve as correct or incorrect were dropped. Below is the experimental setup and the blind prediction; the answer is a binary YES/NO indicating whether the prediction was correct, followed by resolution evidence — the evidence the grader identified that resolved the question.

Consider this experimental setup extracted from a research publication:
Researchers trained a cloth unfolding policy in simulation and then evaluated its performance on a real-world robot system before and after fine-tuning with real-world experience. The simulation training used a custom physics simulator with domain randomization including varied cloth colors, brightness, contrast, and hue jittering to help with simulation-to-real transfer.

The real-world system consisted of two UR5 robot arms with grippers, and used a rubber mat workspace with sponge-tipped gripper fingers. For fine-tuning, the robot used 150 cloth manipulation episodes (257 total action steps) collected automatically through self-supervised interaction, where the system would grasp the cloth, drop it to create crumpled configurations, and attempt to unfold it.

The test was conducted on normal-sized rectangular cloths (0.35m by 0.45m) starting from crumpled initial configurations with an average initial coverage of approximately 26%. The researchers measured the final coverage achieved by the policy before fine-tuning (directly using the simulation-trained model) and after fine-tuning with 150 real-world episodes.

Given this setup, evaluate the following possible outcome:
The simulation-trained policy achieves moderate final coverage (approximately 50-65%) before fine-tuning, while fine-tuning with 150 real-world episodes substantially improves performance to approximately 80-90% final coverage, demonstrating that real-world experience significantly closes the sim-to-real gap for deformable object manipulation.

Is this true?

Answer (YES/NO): NO